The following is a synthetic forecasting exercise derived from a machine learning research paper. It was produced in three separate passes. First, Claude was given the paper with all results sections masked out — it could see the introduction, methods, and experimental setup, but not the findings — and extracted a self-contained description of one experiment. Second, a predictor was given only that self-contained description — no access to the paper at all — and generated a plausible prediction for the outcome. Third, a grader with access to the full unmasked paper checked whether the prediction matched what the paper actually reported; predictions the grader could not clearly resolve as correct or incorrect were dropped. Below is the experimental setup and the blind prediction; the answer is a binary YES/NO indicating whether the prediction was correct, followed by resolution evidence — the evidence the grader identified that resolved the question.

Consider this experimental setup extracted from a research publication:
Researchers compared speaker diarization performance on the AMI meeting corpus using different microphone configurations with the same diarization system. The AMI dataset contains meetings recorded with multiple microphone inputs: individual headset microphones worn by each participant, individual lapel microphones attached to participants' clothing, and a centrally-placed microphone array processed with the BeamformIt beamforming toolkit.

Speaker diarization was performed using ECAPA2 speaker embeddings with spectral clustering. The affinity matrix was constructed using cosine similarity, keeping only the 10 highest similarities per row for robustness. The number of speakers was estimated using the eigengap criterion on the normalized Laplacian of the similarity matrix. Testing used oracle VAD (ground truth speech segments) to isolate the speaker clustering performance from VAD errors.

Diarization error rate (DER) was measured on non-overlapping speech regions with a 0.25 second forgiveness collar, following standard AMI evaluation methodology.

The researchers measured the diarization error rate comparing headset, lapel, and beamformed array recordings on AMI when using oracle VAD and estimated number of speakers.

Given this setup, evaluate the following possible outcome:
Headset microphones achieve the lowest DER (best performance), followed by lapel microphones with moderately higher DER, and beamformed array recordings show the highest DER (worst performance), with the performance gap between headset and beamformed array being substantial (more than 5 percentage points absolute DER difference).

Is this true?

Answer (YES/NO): NO